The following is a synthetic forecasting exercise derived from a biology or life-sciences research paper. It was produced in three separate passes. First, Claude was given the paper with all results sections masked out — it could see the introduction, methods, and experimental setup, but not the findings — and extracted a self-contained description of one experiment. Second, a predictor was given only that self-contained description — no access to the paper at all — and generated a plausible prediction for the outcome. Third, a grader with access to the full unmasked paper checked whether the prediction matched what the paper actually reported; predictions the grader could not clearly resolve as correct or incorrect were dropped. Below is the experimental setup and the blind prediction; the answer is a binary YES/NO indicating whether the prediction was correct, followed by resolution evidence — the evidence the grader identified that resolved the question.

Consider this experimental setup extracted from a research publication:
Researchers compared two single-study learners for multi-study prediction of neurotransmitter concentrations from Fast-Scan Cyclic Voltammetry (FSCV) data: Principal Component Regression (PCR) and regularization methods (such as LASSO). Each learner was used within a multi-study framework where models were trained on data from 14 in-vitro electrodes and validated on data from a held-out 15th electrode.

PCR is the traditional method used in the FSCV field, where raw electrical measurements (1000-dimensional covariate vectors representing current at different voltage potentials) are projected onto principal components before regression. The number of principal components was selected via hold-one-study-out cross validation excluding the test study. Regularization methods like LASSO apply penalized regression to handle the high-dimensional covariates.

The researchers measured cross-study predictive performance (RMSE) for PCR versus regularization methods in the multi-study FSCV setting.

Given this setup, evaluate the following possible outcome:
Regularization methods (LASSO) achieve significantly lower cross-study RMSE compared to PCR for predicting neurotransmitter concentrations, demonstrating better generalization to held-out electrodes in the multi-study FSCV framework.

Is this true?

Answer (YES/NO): NO